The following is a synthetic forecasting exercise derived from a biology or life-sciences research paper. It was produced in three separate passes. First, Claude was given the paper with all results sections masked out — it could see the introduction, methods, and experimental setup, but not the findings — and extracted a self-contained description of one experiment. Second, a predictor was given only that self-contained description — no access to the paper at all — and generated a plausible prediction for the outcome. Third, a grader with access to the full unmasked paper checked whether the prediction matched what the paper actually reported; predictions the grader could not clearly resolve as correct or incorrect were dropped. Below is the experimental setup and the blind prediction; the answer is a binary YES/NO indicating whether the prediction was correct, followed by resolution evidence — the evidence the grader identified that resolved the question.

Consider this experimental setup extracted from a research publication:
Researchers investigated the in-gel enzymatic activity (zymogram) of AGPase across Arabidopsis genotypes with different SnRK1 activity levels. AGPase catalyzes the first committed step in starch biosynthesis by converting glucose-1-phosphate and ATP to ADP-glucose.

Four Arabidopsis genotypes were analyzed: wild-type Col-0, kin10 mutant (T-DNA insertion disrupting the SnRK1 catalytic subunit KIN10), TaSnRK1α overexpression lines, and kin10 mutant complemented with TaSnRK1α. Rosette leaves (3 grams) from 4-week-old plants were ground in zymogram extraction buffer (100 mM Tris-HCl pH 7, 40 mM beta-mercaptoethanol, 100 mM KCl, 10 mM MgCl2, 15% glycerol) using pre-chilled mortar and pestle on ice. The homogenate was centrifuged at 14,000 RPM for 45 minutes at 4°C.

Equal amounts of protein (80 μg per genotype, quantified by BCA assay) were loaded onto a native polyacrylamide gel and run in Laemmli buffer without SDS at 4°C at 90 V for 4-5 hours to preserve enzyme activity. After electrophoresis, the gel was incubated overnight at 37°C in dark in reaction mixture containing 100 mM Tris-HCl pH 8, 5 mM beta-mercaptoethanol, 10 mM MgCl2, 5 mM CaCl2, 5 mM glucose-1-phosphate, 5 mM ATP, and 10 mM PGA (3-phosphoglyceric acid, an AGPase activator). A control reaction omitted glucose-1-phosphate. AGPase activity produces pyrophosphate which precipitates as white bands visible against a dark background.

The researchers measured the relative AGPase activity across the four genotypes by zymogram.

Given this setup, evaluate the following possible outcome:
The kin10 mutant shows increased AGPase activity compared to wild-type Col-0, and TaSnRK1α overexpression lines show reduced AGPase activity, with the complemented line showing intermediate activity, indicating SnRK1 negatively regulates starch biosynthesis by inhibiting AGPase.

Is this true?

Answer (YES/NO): NO